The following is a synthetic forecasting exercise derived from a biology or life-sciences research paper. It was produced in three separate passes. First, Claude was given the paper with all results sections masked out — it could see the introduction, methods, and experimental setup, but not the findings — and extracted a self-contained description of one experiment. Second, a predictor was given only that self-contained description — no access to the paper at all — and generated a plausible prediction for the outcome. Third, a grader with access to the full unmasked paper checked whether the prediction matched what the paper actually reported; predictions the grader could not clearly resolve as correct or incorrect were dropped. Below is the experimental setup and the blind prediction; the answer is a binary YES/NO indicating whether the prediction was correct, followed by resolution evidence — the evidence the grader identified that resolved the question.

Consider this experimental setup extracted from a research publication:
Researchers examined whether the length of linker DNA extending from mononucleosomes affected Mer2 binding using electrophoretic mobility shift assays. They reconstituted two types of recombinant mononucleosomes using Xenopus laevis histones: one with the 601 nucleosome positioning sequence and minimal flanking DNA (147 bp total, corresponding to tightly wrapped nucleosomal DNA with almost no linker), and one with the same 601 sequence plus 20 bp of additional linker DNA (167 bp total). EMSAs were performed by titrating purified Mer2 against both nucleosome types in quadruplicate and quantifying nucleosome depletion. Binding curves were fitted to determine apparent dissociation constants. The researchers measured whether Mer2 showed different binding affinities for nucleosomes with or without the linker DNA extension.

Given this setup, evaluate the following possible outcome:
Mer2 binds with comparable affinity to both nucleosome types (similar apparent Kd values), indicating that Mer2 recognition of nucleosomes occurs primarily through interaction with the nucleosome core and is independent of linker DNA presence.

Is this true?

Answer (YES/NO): NO